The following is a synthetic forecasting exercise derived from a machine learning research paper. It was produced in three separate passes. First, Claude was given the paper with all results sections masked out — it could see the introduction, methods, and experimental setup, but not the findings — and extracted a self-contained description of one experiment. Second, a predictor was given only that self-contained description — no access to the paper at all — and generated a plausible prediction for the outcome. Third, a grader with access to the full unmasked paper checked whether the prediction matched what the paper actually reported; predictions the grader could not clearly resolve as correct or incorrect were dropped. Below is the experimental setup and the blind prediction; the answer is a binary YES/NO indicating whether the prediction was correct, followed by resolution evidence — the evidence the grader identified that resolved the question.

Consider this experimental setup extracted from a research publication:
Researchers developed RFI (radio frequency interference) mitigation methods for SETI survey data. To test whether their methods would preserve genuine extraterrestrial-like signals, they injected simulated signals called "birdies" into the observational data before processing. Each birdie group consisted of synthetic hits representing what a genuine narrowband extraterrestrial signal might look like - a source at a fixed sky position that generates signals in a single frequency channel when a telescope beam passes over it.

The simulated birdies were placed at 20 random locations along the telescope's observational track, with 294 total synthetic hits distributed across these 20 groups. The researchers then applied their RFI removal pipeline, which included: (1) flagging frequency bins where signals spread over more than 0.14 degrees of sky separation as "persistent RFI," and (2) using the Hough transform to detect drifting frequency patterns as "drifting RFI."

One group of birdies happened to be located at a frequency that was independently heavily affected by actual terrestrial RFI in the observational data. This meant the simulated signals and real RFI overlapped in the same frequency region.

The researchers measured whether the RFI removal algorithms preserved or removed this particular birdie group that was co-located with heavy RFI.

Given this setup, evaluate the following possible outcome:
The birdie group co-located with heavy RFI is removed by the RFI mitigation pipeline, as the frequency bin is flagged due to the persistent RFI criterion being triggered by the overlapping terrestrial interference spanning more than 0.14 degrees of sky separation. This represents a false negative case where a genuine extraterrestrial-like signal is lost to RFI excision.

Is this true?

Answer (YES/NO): YES